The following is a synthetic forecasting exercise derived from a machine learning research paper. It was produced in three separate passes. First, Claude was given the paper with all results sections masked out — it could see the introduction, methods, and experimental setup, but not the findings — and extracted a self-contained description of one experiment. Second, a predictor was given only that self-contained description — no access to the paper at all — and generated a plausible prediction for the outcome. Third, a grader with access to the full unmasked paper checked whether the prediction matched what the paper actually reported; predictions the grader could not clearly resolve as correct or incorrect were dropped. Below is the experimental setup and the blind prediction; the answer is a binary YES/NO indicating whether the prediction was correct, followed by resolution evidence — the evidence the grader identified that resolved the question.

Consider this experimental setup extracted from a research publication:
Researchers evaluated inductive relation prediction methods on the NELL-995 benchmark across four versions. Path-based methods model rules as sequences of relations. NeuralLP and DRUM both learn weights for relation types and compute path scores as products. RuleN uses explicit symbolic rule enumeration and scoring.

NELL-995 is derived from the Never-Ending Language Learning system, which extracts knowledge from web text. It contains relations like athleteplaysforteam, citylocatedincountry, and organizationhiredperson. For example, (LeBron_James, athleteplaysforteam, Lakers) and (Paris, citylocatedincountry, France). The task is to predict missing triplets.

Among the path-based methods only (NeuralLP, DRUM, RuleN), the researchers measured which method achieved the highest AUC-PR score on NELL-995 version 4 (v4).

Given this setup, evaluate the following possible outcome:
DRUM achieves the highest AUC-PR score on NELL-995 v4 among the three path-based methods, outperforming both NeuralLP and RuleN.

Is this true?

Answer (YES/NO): YES